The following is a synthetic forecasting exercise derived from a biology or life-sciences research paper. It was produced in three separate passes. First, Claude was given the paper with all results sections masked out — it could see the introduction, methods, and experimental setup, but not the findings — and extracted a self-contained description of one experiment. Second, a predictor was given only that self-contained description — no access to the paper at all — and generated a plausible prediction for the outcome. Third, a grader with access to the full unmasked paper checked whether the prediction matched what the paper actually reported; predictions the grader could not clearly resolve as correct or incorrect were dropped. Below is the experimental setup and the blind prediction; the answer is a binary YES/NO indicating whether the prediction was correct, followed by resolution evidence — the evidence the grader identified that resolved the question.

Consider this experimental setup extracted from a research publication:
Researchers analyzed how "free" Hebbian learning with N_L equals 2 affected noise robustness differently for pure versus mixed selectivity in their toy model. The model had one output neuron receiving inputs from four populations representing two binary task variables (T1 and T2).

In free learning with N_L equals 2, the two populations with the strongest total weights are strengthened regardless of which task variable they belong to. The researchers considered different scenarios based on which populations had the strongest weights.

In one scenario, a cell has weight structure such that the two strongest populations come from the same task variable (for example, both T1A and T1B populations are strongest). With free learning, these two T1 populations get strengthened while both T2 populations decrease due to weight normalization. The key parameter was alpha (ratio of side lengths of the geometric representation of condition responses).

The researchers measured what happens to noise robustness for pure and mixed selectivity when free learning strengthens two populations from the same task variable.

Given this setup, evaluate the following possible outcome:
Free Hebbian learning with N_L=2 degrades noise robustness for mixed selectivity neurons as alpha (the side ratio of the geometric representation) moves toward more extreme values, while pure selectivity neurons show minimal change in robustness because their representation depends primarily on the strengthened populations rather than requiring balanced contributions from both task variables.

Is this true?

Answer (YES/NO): NO